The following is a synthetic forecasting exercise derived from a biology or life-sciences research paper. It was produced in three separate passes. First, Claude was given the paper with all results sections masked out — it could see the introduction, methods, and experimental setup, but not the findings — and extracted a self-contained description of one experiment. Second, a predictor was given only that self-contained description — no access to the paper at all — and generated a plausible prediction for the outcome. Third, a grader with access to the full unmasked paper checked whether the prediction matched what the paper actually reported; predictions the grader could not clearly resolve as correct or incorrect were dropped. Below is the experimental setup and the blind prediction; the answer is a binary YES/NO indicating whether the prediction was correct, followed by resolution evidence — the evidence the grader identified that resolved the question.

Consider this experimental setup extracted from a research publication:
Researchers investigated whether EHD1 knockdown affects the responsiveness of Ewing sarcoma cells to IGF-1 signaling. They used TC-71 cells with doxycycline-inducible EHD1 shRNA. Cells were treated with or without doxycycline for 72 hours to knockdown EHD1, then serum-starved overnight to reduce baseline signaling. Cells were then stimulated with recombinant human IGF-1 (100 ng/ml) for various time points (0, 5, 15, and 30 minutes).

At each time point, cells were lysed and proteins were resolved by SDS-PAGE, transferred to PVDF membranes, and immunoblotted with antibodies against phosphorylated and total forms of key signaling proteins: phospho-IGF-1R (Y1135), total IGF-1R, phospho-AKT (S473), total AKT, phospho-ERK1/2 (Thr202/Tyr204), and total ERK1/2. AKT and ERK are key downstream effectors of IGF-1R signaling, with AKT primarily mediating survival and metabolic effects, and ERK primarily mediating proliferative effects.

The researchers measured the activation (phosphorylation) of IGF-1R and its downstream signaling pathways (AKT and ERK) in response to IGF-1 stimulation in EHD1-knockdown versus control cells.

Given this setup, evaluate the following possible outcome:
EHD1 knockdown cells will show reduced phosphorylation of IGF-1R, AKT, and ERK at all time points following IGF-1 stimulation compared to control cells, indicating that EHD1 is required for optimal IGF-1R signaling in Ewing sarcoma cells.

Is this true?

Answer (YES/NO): YES